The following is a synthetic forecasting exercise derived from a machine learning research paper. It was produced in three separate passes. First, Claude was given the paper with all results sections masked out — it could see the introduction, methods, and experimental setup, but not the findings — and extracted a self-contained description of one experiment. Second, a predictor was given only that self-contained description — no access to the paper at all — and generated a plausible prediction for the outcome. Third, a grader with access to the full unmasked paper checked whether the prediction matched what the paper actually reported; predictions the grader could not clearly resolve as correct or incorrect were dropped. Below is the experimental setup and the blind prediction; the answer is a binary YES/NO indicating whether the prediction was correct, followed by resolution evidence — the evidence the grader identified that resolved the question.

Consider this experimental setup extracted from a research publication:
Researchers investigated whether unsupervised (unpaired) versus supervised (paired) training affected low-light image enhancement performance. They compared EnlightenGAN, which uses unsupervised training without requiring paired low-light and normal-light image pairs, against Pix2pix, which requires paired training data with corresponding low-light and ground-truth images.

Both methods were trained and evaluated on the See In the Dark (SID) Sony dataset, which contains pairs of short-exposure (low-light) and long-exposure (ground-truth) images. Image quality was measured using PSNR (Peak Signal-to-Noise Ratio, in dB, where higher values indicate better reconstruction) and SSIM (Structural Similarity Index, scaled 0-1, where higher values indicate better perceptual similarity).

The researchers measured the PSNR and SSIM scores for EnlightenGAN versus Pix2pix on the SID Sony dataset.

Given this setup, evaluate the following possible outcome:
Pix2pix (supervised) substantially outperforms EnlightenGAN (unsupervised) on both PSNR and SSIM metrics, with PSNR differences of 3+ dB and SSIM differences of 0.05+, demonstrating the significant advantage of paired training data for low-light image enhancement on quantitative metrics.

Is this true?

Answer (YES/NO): YES